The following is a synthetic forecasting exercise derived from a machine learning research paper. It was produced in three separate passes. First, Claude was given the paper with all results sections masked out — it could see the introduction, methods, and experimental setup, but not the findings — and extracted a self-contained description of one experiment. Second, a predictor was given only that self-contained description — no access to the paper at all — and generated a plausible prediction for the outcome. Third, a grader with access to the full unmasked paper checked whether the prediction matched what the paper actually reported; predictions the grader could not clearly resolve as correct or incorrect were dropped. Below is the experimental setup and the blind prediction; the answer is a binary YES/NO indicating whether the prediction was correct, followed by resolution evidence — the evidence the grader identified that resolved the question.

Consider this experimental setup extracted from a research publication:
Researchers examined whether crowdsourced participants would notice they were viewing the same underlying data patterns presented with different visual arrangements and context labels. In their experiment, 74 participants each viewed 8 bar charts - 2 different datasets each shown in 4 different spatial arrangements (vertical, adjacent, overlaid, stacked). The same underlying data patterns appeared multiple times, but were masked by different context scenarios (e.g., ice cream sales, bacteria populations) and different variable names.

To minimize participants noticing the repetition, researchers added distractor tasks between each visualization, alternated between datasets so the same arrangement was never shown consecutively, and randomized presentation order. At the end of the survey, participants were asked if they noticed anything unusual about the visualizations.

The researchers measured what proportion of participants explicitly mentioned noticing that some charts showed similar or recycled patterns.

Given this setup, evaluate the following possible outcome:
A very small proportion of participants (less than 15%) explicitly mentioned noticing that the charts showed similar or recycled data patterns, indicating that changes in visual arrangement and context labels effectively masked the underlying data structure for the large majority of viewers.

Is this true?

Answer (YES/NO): YES